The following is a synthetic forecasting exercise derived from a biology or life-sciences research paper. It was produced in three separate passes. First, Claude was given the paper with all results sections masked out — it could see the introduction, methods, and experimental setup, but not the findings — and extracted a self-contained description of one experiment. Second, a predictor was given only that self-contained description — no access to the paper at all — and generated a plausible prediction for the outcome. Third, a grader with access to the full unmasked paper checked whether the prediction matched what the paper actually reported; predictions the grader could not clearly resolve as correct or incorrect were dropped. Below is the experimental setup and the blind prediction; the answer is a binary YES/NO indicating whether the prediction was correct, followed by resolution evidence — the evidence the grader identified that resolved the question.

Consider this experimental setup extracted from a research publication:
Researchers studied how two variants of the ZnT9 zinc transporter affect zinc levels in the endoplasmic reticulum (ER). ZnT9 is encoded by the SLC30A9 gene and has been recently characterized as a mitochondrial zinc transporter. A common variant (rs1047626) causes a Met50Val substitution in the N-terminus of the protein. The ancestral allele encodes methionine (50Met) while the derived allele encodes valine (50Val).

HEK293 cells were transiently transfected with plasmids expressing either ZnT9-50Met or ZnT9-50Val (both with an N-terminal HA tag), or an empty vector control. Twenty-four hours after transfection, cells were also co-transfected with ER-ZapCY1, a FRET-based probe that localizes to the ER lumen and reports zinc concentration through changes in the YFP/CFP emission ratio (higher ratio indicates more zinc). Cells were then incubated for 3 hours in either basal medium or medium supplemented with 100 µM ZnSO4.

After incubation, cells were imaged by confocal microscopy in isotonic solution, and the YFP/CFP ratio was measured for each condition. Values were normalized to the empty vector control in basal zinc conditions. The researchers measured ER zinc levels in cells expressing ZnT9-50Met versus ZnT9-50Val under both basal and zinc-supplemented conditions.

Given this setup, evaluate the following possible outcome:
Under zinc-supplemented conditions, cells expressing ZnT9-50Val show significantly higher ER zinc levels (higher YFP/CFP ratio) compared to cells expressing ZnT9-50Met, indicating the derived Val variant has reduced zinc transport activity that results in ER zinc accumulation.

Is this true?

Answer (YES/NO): NO